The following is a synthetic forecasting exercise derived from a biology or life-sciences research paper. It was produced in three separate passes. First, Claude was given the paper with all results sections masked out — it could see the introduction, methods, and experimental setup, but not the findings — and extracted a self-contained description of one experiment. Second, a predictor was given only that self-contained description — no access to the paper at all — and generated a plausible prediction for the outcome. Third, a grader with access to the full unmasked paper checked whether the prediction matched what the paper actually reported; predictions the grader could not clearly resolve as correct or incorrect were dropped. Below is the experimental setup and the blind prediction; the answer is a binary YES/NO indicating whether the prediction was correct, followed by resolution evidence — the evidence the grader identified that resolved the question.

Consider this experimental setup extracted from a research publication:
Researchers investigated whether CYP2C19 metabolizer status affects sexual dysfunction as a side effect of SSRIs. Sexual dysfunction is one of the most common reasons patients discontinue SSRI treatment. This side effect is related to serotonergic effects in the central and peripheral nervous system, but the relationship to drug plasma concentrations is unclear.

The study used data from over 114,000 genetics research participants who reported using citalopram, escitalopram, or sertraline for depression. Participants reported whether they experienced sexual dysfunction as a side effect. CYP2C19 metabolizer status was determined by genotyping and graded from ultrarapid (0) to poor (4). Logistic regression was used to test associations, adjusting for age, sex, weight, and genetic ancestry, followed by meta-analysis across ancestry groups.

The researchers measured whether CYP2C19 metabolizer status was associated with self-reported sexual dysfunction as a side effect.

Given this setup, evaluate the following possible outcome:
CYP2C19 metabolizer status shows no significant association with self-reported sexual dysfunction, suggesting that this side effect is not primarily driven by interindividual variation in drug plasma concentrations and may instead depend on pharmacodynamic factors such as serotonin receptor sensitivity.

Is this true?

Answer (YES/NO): NO